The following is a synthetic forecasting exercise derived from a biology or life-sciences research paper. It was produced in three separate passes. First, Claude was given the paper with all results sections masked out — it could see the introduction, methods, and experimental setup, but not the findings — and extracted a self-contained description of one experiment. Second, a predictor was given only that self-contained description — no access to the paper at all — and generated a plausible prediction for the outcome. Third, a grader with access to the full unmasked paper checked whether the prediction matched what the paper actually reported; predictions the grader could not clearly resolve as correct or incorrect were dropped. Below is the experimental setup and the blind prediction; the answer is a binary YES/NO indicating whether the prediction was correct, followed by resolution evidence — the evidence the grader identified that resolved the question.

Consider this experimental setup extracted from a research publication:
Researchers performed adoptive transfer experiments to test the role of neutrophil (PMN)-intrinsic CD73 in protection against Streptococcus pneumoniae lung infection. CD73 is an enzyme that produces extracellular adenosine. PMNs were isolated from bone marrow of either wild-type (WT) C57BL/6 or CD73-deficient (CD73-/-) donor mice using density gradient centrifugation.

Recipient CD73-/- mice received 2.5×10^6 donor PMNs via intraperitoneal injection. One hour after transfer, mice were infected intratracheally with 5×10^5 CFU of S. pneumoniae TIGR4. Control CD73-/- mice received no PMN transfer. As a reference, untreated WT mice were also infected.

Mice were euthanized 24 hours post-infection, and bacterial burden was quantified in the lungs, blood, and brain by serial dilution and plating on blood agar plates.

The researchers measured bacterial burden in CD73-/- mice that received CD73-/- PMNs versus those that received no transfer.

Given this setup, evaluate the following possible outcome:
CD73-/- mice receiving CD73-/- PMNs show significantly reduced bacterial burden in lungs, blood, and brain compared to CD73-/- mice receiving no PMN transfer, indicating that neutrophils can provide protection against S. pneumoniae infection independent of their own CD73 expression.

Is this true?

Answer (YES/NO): NO